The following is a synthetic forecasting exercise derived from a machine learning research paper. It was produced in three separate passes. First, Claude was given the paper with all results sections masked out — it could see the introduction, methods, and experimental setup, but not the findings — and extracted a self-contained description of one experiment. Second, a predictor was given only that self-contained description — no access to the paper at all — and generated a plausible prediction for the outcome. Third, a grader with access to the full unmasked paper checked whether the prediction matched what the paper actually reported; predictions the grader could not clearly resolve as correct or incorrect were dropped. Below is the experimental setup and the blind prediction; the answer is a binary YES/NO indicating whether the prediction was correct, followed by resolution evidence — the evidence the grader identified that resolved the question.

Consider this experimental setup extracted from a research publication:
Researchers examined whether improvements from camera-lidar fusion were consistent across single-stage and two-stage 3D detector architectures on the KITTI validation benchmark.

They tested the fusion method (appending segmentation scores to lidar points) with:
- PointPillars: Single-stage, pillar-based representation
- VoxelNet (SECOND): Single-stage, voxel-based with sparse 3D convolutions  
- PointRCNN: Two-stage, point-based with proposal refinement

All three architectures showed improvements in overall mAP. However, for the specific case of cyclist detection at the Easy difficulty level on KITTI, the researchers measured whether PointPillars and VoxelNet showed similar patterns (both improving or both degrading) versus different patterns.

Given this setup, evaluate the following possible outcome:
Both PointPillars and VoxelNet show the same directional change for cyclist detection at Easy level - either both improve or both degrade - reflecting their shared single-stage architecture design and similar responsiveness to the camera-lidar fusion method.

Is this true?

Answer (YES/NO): NO